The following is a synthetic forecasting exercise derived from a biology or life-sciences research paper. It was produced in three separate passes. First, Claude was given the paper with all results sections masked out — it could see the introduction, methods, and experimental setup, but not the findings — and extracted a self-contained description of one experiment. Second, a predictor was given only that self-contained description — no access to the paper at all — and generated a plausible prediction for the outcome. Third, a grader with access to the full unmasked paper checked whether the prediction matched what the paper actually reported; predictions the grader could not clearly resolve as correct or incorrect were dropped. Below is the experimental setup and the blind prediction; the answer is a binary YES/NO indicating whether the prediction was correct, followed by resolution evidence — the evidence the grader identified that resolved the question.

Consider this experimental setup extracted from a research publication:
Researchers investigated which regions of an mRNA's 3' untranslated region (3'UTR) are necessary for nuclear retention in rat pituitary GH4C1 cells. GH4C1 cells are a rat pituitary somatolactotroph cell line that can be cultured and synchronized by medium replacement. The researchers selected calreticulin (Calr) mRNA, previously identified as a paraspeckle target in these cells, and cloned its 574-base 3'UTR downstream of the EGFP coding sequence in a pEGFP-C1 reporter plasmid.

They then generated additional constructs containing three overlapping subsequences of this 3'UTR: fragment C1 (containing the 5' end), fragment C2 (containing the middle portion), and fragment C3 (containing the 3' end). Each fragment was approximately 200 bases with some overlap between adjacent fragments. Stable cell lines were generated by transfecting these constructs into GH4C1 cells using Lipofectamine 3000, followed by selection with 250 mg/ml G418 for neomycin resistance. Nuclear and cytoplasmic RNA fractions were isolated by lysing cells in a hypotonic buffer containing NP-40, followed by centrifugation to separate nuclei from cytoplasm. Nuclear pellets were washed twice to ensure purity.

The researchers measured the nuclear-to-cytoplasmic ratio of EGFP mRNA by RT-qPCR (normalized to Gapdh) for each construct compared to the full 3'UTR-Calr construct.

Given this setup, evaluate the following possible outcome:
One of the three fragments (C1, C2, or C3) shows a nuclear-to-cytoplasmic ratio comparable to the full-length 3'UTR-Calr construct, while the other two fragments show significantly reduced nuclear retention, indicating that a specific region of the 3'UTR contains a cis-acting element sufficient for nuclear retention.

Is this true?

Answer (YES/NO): NO